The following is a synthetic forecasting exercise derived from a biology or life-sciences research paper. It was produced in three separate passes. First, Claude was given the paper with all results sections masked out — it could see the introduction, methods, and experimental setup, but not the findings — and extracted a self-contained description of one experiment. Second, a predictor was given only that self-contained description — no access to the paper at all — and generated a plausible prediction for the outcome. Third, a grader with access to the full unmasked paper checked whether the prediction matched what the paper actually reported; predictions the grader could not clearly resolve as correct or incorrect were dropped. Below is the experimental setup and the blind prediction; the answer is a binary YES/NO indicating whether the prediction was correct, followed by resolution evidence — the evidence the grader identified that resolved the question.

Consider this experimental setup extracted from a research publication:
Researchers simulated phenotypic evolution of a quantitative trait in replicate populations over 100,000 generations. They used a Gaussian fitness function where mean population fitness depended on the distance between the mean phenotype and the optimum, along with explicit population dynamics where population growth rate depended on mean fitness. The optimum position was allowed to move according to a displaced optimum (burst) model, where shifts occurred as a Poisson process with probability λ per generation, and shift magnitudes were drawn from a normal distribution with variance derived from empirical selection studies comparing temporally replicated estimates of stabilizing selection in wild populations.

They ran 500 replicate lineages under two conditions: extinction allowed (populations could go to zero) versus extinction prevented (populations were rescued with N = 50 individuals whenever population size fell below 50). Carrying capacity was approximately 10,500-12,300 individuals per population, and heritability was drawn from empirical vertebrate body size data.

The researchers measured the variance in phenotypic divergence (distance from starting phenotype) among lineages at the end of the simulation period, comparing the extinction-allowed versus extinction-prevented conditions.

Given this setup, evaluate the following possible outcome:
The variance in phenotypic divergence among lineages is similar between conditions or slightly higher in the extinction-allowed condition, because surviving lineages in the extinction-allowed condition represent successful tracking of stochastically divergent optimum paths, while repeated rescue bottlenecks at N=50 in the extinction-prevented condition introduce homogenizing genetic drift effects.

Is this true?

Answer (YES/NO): NO